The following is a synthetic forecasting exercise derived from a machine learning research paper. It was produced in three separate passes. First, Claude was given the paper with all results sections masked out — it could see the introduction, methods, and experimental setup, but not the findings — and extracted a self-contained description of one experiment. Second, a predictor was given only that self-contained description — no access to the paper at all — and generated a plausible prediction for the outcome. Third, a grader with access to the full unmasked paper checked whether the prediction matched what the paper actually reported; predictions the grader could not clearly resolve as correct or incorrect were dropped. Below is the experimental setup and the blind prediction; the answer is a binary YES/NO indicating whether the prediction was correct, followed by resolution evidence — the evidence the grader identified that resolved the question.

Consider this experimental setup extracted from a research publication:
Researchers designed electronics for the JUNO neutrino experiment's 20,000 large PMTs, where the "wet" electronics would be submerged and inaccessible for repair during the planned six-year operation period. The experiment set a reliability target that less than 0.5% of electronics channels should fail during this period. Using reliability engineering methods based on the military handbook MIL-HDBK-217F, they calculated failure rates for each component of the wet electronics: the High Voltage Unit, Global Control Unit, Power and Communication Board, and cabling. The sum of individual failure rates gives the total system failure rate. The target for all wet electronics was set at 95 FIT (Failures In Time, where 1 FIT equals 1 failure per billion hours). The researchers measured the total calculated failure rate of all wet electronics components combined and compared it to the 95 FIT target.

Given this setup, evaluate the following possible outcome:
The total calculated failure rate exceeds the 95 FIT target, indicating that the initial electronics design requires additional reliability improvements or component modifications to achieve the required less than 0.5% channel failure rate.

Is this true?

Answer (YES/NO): YES